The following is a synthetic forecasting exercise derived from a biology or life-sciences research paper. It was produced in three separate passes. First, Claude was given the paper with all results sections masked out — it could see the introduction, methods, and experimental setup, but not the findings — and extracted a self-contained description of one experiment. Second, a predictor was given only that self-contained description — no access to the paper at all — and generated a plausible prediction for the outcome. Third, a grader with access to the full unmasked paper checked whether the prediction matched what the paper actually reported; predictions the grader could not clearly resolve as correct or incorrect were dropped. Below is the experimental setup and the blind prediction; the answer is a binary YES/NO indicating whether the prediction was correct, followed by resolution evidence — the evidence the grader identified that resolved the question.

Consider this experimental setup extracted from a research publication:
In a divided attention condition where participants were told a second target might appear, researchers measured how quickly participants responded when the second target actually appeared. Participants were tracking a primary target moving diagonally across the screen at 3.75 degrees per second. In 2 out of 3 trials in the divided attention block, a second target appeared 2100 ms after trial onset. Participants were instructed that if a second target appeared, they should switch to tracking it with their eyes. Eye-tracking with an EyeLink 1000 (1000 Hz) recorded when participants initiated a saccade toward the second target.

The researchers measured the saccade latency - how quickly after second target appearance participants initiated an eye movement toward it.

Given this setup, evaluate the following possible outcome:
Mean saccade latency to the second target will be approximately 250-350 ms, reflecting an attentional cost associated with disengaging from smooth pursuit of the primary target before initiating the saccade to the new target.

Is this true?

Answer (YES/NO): YES